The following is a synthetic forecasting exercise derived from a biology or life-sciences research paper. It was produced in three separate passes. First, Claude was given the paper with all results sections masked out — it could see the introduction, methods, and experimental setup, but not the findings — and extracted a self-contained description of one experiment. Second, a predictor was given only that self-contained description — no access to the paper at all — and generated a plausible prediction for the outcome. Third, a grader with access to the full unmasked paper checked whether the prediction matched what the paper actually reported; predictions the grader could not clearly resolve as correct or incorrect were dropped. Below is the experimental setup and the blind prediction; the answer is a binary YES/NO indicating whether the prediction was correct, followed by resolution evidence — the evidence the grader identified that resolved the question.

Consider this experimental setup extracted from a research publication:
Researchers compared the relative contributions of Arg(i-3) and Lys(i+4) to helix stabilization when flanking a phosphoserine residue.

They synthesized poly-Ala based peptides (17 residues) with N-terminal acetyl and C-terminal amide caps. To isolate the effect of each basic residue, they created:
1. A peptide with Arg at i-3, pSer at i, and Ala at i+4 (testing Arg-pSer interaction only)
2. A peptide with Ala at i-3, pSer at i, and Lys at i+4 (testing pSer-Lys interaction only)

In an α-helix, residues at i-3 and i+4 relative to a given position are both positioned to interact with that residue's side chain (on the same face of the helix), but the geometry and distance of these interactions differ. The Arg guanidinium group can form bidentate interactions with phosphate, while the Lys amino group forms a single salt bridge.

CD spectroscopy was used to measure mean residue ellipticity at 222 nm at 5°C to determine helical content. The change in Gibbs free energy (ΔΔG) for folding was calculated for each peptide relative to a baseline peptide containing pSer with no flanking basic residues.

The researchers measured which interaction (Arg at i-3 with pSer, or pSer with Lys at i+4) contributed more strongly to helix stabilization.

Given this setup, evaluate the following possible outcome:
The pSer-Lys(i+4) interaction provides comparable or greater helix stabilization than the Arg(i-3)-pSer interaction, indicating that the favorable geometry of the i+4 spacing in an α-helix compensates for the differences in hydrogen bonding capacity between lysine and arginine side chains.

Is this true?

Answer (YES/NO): YES